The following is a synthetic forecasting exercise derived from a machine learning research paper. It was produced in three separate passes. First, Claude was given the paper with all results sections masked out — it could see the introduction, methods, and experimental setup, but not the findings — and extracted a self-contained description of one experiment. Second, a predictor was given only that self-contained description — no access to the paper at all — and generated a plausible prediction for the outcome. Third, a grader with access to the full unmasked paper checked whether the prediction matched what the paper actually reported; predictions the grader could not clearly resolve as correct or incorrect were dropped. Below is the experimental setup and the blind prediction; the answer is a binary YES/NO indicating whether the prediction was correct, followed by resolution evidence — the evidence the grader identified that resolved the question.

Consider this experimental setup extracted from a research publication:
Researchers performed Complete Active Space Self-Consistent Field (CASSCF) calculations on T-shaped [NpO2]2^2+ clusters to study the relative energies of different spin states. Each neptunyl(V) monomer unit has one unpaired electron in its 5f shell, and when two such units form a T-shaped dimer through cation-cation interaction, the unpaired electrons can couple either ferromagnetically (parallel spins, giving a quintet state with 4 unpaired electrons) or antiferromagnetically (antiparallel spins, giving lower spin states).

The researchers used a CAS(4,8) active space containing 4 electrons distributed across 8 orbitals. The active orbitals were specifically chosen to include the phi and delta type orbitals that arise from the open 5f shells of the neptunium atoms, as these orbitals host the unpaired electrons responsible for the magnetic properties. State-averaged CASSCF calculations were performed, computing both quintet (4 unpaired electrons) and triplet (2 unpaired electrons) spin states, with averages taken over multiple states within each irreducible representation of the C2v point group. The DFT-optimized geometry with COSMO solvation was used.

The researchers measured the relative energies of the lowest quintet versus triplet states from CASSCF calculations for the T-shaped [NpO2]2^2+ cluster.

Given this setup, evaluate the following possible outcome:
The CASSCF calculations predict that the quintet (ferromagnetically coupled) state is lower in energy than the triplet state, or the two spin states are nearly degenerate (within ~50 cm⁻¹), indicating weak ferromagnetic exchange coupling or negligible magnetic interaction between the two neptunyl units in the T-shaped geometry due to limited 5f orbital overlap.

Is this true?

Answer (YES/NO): YES